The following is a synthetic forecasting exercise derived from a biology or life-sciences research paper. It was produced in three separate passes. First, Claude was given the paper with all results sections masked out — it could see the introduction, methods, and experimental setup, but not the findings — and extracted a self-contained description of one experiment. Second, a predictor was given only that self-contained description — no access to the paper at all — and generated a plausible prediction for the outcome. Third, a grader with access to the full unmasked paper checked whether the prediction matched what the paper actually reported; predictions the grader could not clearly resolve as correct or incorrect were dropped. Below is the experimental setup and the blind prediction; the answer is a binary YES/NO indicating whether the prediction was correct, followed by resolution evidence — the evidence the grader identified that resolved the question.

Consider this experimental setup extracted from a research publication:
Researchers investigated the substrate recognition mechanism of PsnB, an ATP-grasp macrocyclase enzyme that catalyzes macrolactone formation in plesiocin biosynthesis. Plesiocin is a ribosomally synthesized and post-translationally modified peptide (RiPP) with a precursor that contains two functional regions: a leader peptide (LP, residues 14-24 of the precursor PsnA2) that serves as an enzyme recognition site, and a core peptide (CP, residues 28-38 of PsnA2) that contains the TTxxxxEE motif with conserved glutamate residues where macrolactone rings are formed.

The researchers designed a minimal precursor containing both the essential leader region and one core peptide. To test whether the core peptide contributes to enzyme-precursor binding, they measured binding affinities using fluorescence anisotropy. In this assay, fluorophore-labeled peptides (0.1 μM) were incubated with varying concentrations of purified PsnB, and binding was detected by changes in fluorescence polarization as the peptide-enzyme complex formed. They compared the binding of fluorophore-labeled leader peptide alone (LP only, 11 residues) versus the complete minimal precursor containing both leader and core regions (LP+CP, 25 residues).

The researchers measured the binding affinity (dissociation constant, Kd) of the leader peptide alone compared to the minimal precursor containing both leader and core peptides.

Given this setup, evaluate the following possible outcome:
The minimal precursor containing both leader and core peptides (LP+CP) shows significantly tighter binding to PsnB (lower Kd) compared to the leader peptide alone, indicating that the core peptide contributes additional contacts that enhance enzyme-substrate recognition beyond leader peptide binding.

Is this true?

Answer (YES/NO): YES